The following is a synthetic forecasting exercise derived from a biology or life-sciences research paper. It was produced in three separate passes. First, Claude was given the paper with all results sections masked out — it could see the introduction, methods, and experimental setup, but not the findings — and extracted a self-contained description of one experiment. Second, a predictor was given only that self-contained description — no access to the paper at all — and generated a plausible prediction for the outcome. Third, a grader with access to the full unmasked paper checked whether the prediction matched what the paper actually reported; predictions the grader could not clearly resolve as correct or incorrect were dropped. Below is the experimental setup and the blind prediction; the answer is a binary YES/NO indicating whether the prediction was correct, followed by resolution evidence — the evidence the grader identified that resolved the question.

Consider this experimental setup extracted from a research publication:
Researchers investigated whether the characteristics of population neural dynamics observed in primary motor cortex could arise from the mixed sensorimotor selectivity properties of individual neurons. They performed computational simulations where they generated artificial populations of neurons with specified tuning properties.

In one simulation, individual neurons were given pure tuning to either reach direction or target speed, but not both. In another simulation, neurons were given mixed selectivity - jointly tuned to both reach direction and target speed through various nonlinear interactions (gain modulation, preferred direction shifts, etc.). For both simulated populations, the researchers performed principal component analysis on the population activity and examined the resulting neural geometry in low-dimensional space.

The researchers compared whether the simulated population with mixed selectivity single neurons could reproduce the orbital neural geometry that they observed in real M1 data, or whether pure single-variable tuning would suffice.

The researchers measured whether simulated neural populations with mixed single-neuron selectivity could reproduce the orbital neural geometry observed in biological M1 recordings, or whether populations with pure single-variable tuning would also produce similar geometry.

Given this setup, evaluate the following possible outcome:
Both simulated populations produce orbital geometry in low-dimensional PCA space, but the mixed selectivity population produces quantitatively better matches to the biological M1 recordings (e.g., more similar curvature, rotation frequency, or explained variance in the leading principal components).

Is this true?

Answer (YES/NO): NO